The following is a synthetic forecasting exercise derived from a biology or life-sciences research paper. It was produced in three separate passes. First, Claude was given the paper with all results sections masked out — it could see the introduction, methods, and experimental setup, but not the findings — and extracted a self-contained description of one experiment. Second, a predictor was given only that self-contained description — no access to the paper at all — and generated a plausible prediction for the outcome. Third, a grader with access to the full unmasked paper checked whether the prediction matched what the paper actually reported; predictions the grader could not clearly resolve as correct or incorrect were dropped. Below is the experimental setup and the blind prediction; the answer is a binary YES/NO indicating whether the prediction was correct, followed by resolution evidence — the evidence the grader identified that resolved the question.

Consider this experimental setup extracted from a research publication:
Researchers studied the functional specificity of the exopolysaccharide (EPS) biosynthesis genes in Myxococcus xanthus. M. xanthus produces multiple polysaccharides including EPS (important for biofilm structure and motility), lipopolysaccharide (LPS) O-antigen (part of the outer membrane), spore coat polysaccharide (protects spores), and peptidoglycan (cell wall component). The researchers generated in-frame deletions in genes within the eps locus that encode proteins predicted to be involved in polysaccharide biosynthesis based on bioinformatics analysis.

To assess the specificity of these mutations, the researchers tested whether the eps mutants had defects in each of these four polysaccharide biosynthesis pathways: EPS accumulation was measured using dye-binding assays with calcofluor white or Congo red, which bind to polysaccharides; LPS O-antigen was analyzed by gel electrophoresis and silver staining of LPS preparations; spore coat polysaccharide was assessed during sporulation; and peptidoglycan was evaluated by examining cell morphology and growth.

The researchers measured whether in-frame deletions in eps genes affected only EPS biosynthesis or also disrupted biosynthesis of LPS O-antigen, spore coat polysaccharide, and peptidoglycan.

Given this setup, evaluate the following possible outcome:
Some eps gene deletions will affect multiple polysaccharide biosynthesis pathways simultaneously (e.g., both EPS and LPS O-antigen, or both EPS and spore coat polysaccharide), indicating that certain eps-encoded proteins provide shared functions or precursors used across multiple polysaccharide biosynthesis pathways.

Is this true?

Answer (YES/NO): NO